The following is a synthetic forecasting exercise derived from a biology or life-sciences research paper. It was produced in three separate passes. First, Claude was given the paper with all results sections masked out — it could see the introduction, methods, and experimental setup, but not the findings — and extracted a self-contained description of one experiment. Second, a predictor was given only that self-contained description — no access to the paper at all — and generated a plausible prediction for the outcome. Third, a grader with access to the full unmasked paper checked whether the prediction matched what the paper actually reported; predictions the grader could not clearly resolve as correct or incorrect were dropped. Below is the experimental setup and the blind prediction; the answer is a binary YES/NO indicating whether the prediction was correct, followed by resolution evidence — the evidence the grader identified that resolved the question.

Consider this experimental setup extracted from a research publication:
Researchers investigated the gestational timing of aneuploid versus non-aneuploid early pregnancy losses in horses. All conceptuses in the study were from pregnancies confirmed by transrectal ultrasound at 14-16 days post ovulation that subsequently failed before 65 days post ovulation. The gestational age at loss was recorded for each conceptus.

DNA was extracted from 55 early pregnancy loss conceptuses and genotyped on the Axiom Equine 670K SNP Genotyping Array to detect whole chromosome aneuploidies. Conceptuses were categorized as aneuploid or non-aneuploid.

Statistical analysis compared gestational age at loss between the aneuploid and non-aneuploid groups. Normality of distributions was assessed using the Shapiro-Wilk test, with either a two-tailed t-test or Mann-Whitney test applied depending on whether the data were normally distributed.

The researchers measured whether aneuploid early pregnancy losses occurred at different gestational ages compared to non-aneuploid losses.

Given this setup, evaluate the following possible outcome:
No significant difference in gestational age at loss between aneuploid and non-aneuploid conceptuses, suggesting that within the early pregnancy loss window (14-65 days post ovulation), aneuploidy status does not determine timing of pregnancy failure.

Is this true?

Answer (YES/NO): YES